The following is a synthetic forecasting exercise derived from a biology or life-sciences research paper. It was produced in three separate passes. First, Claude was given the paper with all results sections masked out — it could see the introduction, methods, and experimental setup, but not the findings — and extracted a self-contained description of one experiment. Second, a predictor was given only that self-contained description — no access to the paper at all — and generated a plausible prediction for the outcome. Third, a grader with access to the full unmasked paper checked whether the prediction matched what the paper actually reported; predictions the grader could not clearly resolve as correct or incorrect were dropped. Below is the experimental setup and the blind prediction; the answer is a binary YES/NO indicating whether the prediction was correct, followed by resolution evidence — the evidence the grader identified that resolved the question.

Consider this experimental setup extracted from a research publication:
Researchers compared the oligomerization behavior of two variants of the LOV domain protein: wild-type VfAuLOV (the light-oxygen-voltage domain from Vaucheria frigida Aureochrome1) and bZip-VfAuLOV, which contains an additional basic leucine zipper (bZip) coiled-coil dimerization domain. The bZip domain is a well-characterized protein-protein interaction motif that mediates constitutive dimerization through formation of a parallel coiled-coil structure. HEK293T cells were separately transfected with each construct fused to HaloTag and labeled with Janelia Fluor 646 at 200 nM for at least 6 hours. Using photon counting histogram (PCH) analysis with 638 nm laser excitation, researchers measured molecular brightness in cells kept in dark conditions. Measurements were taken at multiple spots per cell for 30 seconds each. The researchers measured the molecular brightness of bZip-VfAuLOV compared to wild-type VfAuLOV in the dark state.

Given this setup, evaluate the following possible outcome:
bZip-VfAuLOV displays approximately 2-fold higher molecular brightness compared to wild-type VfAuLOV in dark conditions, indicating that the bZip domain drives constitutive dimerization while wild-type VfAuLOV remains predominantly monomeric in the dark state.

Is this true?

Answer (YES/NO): NO